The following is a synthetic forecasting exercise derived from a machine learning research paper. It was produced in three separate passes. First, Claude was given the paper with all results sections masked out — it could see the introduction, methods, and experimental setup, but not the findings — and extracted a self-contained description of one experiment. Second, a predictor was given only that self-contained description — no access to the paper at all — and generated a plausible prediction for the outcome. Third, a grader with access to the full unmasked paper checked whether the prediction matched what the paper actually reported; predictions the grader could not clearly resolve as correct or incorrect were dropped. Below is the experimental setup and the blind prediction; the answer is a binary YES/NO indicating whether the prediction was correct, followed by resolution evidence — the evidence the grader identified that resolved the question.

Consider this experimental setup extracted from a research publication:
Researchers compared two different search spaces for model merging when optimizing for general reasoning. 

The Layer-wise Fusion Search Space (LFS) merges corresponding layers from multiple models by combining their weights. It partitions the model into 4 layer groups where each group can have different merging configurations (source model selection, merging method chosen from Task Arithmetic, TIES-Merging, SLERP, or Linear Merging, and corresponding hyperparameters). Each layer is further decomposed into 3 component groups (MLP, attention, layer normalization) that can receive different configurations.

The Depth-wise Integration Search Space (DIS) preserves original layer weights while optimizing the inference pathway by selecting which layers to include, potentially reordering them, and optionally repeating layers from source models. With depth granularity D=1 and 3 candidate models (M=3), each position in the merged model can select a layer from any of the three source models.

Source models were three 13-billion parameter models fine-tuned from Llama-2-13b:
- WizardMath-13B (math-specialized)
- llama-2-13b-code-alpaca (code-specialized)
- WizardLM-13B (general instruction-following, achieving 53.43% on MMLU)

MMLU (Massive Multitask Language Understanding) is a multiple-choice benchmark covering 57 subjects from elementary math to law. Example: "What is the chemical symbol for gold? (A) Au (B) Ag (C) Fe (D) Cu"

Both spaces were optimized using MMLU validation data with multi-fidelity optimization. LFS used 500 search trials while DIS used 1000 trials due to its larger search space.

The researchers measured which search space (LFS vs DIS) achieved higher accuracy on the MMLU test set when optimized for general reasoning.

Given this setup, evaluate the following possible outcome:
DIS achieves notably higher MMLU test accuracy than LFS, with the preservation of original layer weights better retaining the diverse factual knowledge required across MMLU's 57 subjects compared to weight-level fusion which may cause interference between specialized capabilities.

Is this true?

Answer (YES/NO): NO